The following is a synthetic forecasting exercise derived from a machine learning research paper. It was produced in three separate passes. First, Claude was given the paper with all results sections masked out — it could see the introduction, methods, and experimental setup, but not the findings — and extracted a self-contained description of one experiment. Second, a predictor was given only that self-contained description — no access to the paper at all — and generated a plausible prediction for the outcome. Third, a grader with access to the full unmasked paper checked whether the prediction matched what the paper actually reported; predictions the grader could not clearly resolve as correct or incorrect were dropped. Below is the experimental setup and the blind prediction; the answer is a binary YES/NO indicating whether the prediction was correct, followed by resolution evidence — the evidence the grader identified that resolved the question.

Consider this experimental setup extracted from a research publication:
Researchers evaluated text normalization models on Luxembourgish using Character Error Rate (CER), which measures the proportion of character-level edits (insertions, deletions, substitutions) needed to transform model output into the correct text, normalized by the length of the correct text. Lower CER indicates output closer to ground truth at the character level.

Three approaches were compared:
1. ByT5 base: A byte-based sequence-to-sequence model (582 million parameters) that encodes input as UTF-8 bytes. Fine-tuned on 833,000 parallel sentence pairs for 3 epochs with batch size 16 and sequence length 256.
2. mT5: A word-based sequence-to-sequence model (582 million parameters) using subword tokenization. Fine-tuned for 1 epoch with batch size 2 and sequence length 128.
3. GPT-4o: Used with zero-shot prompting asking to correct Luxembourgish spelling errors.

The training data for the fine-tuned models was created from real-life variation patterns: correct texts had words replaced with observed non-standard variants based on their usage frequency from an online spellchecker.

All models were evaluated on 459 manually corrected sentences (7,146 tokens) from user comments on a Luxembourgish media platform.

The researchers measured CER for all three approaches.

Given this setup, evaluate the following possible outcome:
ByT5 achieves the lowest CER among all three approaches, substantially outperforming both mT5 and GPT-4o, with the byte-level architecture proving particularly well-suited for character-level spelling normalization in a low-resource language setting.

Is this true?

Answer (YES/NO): NO